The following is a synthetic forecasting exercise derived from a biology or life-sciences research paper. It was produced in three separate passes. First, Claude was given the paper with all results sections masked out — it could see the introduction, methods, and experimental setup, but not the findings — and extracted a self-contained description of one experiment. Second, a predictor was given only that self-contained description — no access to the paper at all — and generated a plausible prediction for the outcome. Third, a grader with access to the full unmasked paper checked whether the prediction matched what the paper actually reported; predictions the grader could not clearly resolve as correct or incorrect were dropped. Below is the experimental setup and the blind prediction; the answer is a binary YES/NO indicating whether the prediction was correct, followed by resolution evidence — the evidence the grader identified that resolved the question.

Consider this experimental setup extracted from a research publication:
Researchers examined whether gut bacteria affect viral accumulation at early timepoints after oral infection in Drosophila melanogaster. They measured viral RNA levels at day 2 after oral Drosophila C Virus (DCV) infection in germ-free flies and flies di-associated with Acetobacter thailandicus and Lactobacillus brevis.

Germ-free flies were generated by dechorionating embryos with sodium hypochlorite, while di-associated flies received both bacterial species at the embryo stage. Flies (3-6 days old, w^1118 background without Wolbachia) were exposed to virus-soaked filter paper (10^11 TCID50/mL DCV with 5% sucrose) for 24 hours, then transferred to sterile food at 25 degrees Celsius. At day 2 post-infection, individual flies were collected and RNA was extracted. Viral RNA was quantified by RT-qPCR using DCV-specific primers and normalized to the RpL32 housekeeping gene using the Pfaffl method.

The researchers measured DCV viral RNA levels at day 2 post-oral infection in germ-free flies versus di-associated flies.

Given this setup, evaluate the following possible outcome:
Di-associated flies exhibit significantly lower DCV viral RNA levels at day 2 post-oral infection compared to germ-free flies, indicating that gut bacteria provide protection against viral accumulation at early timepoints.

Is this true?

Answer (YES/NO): NO